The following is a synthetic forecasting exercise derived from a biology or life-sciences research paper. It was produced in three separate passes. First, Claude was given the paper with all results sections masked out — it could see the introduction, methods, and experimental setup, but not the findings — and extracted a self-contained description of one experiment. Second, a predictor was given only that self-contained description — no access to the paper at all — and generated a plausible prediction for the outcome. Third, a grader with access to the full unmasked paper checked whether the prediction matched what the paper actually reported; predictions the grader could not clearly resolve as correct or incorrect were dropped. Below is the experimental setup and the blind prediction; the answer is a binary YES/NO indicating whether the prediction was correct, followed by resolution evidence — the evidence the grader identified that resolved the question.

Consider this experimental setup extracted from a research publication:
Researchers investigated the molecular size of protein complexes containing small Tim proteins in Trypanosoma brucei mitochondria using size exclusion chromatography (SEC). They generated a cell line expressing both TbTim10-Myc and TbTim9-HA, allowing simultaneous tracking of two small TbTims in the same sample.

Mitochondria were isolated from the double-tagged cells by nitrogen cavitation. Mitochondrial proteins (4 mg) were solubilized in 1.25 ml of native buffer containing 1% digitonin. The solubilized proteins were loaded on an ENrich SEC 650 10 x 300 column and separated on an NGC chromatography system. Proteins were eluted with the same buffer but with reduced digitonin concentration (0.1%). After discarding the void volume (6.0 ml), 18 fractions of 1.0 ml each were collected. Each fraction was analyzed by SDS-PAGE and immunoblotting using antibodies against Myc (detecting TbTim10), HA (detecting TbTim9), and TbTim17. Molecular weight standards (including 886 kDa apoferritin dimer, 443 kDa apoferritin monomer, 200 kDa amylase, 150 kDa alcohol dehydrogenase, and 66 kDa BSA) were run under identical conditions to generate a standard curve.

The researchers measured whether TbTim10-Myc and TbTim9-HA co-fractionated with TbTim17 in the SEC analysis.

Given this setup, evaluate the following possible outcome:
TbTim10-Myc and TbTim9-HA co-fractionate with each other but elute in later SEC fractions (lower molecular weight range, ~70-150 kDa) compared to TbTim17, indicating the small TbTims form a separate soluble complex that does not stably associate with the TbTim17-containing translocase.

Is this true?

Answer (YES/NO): NO